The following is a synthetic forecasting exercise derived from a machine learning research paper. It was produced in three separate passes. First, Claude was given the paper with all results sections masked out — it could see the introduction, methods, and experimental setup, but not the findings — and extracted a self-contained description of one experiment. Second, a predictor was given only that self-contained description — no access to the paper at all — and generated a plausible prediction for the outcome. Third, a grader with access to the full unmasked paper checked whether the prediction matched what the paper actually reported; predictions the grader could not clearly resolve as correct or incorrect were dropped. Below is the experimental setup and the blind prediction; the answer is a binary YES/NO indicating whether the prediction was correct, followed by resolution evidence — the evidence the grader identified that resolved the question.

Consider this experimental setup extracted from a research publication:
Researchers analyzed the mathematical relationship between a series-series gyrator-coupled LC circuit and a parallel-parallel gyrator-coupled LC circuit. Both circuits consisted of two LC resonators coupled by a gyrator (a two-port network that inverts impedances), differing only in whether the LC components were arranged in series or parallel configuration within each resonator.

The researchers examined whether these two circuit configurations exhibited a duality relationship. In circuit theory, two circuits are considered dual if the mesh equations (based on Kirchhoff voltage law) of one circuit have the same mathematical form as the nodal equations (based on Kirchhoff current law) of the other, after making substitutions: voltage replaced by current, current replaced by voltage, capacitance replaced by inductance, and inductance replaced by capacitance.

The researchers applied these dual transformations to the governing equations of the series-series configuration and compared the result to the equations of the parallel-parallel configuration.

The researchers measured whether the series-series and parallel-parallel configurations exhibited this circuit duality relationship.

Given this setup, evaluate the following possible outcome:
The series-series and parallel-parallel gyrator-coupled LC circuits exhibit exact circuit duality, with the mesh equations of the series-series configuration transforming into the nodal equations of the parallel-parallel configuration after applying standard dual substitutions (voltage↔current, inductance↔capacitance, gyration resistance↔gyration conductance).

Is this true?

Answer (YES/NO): YES